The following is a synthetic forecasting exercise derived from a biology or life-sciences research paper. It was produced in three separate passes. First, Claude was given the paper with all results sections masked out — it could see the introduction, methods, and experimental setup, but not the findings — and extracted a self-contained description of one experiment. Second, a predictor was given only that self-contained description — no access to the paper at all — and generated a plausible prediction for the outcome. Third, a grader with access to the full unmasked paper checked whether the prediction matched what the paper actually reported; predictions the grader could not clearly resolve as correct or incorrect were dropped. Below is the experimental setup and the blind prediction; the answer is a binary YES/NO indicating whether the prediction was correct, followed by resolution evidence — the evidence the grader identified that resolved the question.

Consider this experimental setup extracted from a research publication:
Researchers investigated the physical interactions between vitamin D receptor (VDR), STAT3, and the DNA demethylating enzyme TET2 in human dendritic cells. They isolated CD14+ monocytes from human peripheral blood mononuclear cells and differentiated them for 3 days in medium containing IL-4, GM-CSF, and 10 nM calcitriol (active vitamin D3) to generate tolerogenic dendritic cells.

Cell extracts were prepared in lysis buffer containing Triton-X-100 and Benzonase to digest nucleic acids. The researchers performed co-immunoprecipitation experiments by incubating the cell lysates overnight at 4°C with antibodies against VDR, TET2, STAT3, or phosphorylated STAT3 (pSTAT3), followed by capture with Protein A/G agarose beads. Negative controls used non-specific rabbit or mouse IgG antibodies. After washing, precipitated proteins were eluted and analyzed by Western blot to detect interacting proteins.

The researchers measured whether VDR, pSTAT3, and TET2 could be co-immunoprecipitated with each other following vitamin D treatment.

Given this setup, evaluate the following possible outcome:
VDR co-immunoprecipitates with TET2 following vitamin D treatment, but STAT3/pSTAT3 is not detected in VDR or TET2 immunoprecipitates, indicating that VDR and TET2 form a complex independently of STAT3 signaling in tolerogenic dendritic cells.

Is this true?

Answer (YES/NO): NO